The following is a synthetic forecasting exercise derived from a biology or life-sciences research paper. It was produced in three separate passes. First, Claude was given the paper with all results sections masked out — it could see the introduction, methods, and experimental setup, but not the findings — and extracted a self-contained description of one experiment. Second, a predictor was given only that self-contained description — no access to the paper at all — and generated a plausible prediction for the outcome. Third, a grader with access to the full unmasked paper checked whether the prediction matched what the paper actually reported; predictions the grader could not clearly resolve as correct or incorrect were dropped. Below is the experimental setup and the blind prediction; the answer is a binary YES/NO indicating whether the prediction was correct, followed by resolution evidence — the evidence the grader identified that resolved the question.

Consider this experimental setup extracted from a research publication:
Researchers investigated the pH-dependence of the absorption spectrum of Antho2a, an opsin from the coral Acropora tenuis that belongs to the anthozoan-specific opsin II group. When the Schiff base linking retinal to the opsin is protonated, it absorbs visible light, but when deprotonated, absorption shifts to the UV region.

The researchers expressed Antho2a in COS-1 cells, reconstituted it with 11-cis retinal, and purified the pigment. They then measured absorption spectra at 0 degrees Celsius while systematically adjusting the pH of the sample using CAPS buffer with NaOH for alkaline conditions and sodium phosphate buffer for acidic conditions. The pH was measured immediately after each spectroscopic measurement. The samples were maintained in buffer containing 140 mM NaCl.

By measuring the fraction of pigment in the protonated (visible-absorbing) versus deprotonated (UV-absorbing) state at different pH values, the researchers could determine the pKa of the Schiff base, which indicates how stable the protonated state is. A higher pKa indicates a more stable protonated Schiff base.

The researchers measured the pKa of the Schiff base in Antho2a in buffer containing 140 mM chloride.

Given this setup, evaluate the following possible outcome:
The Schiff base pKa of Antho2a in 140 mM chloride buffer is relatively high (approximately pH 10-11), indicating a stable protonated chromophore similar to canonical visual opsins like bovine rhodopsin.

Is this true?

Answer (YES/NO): NO